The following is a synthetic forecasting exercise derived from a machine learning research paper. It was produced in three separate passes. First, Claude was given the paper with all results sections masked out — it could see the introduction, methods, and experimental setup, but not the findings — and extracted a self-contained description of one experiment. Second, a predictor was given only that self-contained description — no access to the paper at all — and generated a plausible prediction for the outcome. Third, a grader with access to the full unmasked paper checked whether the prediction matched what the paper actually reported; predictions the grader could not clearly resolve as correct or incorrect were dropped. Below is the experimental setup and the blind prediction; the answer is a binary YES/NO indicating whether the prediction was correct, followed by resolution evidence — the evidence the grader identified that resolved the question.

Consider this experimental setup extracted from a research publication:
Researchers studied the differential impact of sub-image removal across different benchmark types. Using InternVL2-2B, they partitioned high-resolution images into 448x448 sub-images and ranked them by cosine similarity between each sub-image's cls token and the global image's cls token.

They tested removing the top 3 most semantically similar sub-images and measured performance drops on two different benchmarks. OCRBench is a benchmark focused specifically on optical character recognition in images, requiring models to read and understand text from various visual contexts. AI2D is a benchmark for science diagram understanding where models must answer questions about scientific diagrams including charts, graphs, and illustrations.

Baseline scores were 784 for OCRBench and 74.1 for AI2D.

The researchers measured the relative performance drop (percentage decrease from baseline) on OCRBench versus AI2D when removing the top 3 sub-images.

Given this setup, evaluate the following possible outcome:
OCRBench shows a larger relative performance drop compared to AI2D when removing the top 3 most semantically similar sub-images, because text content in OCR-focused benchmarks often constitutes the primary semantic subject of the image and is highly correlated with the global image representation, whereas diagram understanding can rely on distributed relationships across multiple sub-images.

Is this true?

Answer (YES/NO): YES